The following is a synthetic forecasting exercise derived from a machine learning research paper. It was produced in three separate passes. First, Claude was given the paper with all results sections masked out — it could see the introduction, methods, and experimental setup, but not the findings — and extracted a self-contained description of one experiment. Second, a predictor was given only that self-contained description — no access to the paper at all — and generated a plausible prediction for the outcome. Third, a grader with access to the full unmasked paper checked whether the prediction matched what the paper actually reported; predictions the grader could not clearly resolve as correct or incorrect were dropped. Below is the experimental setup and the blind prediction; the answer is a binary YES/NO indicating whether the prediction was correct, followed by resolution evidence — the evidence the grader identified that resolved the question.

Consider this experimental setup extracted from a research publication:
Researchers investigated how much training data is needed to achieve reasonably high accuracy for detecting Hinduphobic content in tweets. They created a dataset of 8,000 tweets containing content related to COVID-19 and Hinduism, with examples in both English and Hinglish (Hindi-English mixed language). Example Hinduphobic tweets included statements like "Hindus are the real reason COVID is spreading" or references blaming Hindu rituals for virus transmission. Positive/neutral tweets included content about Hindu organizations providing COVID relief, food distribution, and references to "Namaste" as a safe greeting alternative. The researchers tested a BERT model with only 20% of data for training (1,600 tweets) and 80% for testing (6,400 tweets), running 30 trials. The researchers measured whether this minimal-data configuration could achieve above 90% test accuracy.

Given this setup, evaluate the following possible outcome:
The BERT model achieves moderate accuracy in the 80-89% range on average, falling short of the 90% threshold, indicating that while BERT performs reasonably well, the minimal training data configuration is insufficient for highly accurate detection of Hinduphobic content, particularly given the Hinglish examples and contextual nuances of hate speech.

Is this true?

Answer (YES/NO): NO